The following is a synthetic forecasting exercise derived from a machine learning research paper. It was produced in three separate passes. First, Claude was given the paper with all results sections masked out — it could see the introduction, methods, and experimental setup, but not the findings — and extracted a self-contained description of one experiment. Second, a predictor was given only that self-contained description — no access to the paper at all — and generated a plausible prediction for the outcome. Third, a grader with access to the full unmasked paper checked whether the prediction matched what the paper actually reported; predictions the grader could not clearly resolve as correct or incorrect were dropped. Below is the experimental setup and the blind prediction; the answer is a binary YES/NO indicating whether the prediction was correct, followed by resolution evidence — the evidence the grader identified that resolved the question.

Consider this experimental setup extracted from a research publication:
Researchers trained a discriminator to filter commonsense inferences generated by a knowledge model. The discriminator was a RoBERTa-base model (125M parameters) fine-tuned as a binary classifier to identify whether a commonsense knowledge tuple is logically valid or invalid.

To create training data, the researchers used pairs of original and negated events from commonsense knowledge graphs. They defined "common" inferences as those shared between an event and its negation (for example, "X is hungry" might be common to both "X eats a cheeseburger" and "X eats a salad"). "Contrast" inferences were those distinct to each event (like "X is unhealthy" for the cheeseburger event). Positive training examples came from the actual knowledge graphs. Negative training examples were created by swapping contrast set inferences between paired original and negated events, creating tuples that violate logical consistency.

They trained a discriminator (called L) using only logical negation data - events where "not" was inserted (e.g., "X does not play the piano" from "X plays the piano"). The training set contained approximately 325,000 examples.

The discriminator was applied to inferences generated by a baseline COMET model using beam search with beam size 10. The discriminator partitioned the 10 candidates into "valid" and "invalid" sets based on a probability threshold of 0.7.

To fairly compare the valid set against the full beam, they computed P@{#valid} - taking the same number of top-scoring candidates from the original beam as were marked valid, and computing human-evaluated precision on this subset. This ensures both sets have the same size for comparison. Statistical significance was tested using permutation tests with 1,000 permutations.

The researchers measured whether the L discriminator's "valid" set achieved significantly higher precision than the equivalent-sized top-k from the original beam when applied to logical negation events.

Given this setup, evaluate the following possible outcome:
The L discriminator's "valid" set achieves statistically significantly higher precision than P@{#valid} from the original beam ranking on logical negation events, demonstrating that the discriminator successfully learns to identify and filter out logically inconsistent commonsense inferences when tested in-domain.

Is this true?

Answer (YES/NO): YES